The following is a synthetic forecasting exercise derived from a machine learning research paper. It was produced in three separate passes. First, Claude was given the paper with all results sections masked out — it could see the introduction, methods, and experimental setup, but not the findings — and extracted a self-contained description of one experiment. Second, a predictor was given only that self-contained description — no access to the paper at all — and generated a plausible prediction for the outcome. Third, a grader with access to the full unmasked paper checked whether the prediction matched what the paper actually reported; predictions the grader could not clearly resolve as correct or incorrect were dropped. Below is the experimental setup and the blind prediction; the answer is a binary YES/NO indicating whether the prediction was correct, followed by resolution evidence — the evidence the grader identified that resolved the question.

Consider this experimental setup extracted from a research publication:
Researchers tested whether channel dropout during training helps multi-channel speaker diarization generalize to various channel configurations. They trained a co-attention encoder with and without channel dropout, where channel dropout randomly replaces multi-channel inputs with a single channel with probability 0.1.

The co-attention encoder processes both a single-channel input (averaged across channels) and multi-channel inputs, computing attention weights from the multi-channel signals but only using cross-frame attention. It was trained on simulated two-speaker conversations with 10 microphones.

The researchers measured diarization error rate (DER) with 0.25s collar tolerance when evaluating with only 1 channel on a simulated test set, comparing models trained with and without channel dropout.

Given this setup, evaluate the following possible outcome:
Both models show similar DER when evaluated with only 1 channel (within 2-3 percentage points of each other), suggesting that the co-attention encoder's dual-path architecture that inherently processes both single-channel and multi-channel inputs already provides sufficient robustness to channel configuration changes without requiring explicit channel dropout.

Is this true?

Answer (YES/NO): NO